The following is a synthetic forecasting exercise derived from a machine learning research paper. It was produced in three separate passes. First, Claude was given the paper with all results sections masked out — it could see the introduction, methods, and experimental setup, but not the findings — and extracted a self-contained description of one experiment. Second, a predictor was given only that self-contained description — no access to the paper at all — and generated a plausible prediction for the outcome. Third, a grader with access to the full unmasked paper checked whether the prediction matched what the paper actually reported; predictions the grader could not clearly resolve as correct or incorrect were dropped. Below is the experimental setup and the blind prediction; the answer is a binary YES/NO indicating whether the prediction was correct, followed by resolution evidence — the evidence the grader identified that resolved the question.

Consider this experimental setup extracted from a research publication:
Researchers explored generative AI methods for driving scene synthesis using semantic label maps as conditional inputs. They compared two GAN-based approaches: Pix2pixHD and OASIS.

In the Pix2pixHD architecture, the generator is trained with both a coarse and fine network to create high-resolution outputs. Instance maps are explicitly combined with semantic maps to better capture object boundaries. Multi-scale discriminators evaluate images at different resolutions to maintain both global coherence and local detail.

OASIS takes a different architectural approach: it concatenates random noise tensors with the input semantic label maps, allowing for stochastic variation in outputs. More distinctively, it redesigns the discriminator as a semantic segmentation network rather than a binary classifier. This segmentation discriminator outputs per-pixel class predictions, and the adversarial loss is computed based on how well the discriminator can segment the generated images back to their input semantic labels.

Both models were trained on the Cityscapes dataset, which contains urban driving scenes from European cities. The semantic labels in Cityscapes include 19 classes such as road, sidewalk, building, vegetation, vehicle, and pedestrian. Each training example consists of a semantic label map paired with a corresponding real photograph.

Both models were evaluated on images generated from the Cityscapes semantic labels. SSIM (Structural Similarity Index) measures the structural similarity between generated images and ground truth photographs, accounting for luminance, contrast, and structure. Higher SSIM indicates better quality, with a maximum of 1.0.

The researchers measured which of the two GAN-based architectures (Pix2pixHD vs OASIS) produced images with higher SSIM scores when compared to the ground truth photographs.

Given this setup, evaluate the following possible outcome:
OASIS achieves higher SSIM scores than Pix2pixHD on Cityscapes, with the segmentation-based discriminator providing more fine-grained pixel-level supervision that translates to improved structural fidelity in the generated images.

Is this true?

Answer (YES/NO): NO